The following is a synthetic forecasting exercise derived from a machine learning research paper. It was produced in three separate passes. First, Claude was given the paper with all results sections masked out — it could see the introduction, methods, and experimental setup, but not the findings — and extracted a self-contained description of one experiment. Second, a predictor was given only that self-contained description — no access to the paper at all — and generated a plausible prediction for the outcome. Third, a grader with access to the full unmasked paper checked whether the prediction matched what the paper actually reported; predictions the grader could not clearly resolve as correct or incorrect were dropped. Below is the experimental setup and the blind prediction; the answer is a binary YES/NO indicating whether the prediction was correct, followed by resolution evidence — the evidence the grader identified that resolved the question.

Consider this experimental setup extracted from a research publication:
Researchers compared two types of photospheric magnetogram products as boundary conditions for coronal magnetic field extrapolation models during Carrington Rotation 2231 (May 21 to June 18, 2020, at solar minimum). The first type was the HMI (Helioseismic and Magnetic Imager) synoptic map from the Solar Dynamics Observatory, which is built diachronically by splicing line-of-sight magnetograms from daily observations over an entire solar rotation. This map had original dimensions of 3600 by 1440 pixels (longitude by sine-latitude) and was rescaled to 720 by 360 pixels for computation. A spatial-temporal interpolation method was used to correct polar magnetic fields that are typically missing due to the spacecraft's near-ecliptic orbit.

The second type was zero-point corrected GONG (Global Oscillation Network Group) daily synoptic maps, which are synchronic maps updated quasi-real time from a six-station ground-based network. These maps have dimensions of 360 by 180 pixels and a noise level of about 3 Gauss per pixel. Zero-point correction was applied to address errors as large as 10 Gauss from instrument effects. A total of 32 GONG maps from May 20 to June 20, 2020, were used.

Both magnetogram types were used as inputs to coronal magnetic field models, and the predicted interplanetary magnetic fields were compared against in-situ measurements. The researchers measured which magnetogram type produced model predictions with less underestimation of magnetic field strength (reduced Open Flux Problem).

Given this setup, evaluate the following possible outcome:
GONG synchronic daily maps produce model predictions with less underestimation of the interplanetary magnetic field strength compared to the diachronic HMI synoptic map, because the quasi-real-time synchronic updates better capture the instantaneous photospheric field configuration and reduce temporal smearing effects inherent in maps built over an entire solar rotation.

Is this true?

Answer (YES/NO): NO